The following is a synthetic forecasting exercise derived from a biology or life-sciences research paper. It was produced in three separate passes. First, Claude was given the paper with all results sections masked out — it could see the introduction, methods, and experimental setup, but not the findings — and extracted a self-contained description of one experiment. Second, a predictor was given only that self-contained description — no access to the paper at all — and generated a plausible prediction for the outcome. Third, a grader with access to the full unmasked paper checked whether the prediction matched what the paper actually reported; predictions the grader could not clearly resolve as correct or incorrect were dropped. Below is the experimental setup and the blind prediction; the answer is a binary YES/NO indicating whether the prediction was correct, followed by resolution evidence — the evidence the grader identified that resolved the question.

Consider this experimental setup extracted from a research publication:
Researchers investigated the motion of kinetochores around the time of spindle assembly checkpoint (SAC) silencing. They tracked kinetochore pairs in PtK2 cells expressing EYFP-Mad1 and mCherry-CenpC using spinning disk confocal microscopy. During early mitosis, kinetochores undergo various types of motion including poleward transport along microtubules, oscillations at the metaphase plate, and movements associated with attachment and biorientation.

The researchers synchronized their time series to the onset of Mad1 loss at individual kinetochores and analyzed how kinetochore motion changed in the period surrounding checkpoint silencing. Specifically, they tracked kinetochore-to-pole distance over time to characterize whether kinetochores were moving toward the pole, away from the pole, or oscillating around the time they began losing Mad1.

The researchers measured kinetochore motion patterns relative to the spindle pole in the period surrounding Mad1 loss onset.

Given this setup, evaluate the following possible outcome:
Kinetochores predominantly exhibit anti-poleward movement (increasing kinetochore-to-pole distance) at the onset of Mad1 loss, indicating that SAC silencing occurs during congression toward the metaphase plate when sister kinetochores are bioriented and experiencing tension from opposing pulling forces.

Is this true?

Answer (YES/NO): NO